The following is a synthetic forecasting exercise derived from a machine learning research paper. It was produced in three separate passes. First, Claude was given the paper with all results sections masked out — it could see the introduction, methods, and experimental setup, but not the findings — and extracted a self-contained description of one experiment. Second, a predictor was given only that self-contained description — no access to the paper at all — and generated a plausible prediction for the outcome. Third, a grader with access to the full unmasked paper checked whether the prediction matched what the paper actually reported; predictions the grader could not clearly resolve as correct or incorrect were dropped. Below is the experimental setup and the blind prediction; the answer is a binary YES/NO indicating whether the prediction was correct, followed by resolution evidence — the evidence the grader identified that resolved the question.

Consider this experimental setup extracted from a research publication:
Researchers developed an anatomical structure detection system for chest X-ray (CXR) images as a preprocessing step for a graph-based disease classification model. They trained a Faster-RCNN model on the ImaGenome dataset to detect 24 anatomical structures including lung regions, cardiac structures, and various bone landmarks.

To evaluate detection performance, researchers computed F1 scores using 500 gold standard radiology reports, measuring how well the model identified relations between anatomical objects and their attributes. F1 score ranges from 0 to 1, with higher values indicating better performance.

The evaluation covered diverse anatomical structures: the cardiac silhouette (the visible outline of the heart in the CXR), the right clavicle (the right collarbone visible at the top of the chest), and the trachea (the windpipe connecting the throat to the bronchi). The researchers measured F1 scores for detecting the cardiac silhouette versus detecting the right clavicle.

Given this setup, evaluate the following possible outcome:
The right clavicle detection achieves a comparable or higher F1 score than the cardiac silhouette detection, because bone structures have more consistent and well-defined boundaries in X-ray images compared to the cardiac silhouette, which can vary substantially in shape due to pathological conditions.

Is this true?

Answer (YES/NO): NO